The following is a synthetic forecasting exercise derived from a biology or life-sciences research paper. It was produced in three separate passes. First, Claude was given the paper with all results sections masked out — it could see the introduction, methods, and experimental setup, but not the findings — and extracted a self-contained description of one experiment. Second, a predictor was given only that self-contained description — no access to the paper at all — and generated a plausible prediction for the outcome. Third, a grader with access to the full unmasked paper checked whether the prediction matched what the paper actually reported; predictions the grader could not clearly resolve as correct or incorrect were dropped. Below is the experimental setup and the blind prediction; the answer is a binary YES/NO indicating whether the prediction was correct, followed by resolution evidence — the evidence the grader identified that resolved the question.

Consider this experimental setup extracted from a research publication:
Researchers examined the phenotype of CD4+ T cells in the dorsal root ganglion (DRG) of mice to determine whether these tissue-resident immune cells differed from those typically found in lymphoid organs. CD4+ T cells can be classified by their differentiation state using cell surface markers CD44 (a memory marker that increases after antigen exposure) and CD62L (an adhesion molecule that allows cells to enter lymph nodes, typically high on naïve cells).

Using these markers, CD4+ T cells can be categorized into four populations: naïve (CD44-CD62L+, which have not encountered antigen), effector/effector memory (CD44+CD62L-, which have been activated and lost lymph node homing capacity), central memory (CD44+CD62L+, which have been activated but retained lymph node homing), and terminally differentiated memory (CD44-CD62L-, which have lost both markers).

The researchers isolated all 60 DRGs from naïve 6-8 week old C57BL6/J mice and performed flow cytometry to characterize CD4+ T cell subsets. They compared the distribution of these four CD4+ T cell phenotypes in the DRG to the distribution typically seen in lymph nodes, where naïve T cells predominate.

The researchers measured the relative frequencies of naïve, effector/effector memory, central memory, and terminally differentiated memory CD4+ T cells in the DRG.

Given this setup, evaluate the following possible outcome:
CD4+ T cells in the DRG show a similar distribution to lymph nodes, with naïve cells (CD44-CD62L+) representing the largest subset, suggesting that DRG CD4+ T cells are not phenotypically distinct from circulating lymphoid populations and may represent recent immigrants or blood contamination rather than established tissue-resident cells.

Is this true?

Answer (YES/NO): NO